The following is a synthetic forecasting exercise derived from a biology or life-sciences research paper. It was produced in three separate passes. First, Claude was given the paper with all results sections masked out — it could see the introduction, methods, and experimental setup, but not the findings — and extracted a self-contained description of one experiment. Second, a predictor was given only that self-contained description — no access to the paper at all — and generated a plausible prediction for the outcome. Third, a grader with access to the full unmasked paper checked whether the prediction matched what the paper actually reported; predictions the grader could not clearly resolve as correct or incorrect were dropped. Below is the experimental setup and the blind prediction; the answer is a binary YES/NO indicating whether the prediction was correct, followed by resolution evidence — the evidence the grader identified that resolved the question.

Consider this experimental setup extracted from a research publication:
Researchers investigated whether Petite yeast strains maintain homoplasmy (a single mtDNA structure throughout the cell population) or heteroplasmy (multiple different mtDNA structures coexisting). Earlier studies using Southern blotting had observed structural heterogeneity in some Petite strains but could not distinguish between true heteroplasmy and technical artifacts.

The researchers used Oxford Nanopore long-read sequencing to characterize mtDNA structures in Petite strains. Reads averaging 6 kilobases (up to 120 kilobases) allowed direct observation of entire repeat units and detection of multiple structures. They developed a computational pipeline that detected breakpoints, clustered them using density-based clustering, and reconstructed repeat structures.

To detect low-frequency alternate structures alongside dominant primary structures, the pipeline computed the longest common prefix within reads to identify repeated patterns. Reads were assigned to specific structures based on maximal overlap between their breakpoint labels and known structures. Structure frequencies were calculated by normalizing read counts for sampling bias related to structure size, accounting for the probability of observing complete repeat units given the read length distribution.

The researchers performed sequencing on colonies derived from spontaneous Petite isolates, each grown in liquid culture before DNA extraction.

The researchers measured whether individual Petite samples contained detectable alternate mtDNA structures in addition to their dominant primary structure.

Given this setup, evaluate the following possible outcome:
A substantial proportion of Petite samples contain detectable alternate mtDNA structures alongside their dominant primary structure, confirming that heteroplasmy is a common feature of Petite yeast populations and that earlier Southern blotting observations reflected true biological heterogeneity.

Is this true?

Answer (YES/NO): YES